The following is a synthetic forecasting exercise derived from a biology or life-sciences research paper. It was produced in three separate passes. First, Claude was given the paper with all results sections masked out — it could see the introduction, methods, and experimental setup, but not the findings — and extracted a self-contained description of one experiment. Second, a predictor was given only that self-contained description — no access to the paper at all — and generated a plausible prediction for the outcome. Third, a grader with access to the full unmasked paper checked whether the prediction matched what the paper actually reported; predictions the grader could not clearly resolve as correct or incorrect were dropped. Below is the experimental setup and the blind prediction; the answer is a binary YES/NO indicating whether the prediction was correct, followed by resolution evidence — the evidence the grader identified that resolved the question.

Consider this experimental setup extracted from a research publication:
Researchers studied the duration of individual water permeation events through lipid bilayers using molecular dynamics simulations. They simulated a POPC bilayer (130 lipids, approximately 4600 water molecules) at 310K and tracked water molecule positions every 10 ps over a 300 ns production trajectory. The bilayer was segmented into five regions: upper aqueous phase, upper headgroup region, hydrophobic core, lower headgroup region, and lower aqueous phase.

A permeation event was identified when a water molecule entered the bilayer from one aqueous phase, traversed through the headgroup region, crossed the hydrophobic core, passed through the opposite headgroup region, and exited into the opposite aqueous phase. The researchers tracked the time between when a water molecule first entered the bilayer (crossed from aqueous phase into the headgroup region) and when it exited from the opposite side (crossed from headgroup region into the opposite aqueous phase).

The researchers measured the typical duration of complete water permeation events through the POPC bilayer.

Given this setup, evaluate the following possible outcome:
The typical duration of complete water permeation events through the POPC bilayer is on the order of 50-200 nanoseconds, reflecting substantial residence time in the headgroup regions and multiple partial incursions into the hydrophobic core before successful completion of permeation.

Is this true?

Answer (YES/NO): NO